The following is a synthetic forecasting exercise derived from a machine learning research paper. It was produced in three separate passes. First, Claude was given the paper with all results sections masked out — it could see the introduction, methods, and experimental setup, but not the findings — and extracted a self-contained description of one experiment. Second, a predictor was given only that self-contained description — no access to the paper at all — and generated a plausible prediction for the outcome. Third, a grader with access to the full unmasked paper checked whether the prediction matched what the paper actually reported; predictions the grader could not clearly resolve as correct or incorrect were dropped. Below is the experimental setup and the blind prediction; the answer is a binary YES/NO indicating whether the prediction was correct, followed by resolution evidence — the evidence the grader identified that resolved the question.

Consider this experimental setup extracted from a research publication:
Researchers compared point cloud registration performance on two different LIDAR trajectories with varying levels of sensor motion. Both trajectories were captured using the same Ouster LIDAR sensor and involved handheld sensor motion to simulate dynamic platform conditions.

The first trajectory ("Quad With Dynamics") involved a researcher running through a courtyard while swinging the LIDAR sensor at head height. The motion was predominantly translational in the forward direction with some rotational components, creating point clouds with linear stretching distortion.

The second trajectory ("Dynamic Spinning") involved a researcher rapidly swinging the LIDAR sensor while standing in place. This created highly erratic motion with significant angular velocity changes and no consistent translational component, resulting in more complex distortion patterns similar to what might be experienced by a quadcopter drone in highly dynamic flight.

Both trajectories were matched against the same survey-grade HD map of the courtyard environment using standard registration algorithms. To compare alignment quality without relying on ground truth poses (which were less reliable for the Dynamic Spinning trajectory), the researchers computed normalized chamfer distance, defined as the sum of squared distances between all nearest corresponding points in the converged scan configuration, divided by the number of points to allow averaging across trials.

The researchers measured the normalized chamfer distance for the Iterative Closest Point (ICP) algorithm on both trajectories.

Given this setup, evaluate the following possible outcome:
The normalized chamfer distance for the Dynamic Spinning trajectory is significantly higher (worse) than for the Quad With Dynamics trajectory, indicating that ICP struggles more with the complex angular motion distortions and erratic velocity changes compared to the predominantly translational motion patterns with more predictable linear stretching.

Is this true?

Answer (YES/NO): YES